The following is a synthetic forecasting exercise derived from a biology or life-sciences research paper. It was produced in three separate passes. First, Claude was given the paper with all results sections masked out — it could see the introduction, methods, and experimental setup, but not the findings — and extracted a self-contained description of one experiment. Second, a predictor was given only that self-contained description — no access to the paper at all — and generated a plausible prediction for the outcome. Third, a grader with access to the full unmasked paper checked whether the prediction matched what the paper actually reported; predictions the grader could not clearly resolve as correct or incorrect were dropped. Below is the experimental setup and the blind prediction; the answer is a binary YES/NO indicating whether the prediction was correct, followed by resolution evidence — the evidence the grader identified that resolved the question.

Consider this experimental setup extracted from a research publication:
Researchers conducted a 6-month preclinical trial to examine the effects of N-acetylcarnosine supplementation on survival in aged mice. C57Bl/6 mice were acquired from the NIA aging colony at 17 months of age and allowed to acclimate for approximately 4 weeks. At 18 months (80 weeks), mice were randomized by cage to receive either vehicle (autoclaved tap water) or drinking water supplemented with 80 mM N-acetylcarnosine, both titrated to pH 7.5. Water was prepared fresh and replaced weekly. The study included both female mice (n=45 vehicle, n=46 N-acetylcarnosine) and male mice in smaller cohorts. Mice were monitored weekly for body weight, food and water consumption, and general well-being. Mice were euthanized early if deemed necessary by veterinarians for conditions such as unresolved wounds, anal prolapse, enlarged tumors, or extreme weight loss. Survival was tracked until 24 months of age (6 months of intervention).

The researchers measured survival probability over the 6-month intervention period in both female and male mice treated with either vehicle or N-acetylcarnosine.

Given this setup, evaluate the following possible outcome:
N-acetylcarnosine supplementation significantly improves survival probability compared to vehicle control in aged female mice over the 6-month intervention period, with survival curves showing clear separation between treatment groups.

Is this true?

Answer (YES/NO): YES